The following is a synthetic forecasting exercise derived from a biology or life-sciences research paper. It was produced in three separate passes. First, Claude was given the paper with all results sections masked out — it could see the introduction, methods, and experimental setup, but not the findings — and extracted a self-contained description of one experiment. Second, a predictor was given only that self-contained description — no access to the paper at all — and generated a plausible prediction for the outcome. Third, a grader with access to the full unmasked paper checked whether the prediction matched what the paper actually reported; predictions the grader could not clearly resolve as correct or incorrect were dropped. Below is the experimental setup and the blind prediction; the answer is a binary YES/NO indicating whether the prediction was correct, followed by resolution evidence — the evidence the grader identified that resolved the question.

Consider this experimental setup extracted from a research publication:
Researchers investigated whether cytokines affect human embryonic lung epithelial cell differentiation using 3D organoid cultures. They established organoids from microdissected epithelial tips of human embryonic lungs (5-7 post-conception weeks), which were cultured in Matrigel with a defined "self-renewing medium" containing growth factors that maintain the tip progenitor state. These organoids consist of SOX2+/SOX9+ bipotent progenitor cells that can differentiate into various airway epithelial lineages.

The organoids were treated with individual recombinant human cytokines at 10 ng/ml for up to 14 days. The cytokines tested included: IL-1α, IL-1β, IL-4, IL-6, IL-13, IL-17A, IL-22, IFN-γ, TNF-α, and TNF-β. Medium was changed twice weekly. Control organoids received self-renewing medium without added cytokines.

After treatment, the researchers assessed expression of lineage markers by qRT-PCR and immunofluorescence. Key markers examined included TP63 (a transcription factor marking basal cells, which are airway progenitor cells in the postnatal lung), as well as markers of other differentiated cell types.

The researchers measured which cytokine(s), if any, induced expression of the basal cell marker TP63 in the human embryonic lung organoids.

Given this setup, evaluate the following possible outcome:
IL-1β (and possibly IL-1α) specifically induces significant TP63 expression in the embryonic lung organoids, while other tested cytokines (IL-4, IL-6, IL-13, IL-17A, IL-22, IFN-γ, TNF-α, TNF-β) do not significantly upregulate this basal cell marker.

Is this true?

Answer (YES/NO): NO